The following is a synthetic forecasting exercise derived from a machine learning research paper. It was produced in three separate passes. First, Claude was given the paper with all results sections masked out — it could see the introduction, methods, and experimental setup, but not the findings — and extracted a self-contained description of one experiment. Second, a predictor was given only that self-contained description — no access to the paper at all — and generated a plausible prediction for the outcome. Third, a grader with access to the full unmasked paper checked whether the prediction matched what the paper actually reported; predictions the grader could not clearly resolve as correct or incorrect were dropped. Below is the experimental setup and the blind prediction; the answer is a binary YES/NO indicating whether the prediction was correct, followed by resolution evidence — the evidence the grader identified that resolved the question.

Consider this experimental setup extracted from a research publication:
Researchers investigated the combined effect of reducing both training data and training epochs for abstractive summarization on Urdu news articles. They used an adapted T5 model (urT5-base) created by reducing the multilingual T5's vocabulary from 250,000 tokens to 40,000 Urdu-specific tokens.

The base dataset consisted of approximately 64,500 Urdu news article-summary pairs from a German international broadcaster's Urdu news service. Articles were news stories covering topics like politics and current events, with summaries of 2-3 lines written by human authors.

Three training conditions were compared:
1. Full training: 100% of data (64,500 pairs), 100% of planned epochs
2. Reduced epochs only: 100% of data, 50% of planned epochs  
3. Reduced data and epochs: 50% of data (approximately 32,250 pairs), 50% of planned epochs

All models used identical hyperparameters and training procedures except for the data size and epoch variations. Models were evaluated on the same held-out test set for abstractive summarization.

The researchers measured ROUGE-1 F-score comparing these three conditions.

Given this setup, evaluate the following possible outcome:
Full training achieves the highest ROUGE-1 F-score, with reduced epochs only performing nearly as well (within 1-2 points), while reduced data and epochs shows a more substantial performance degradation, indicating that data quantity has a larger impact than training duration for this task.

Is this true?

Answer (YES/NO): NO